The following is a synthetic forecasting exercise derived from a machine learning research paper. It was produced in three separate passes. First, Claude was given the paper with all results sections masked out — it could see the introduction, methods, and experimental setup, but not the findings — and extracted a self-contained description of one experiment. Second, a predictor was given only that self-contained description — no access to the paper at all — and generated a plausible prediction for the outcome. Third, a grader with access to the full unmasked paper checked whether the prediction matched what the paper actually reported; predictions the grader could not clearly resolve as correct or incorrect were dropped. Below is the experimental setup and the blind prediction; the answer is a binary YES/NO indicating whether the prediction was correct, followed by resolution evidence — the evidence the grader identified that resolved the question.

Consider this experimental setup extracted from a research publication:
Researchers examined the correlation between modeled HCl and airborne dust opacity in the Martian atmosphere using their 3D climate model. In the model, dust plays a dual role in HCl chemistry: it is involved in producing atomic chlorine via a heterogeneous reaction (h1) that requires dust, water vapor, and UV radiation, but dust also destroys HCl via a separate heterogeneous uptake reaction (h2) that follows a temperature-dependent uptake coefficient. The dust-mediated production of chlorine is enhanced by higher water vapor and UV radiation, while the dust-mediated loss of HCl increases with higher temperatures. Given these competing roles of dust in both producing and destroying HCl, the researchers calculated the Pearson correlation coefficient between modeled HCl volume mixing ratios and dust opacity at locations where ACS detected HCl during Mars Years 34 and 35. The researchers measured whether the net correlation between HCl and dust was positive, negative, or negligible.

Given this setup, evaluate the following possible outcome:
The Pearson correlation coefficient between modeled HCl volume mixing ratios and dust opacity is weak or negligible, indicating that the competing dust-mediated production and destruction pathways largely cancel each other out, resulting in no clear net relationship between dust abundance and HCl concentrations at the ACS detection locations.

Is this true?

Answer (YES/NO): NO